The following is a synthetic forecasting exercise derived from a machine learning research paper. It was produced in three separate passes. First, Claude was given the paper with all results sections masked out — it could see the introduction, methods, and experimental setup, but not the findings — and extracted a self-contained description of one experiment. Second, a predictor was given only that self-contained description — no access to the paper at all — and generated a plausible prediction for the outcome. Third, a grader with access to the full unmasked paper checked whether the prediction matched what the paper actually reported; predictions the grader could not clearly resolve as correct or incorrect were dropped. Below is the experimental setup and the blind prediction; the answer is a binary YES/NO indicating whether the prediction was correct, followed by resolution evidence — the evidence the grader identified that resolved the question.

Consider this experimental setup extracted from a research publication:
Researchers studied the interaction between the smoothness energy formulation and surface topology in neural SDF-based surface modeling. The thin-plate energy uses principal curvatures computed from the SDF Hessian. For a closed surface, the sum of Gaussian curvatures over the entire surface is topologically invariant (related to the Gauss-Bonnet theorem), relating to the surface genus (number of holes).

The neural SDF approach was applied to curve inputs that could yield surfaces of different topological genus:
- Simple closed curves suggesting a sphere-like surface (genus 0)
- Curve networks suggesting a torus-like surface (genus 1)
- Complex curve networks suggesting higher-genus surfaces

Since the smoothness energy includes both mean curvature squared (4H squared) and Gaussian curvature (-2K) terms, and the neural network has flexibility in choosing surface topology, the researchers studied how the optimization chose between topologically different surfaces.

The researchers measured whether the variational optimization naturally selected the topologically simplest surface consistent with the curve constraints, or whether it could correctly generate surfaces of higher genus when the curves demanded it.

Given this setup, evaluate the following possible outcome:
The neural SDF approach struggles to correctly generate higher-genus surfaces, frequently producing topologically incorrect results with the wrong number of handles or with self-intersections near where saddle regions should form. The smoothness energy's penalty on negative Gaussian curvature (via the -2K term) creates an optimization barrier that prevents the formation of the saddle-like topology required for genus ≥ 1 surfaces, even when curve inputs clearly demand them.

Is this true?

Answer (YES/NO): NO